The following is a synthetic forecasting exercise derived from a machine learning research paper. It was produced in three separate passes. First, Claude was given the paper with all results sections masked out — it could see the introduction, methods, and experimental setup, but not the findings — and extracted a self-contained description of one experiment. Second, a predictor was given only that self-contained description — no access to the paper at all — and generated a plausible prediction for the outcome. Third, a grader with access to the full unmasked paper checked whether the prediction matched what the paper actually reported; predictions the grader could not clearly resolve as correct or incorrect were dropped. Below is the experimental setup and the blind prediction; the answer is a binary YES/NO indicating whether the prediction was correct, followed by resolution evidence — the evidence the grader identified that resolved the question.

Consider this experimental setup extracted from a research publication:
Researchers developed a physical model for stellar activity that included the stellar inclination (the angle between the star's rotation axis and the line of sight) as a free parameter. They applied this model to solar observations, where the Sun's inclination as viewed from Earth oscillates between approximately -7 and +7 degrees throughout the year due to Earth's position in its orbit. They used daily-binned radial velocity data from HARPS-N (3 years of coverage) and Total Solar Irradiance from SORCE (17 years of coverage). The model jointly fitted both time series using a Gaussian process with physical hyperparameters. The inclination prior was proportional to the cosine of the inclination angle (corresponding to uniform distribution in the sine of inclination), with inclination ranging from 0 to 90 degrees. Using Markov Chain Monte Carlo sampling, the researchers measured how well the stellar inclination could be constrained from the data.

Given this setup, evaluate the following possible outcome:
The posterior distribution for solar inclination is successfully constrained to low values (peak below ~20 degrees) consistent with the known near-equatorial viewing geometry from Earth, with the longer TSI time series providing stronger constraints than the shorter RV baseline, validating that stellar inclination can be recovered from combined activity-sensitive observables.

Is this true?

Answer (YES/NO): NO